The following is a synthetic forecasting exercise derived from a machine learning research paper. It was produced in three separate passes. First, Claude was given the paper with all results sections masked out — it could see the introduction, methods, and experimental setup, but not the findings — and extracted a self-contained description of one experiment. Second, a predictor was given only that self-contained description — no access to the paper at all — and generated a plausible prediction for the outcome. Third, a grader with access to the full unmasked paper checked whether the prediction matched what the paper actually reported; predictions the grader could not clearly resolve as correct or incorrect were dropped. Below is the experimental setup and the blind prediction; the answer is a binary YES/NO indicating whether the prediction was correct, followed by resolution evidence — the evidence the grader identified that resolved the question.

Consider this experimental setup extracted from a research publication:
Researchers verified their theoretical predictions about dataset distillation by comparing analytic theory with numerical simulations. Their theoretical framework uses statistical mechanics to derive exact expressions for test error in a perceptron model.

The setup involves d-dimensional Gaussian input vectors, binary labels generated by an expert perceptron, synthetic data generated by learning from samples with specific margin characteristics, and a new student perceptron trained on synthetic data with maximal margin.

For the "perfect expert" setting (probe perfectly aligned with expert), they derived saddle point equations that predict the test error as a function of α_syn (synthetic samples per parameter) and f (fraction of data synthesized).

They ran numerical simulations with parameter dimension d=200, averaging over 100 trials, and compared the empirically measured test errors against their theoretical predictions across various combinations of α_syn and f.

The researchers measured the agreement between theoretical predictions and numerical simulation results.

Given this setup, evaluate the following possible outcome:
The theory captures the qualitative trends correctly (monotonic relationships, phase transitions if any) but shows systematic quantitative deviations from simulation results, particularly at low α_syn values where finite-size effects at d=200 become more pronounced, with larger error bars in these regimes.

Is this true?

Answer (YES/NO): NO